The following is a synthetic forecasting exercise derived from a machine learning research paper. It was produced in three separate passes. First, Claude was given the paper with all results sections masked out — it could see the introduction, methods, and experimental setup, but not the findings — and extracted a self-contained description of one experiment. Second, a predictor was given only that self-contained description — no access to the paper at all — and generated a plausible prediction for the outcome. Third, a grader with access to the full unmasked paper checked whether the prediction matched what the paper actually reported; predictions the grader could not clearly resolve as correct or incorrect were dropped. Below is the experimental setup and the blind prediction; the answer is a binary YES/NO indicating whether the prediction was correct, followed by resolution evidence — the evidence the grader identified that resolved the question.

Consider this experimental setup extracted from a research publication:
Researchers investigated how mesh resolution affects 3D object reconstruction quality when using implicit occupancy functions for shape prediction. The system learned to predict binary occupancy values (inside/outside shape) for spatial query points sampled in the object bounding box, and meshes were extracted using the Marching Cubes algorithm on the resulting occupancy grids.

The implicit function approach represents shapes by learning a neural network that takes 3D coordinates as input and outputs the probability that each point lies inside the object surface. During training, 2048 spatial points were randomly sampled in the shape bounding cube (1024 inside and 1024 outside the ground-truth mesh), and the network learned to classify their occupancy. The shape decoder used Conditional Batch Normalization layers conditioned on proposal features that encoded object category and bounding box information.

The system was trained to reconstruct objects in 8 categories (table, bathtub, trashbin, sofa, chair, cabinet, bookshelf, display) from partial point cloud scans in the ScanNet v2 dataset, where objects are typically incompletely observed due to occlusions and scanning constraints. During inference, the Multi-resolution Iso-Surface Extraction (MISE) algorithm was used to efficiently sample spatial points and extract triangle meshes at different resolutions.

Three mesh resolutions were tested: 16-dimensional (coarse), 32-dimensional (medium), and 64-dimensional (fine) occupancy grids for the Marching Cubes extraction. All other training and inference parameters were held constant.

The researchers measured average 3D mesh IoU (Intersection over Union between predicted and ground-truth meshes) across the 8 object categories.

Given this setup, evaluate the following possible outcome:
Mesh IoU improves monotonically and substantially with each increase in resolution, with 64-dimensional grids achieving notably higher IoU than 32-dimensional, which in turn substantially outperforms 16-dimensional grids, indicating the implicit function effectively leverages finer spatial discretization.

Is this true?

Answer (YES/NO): NO